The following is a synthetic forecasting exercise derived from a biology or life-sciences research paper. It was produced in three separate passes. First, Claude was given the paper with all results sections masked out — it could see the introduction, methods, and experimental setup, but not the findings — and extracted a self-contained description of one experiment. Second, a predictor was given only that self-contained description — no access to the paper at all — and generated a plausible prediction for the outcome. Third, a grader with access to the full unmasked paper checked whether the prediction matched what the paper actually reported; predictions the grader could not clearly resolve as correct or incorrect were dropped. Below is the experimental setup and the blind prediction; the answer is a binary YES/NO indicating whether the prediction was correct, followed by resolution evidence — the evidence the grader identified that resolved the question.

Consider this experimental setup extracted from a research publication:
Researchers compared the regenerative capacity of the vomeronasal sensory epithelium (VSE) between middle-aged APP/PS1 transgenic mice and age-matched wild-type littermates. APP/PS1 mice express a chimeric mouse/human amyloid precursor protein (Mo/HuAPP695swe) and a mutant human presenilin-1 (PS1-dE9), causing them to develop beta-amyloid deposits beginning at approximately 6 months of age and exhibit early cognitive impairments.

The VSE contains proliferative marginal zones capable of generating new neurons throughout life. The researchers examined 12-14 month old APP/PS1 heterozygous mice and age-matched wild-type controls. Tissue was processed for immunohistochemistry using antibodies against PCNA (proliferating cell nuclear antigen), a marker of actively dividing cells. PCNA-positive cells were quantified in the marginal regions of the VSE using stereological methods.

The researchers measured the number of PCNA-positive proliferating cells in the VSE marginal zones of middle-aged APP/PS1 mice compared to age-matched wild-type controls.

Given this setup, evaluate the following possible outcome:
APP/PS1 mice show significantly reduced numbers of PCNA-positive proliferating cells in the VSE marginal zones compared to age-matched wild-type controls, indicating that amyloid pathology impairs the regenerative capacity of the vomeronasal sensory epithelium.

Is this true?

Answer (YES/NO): NO